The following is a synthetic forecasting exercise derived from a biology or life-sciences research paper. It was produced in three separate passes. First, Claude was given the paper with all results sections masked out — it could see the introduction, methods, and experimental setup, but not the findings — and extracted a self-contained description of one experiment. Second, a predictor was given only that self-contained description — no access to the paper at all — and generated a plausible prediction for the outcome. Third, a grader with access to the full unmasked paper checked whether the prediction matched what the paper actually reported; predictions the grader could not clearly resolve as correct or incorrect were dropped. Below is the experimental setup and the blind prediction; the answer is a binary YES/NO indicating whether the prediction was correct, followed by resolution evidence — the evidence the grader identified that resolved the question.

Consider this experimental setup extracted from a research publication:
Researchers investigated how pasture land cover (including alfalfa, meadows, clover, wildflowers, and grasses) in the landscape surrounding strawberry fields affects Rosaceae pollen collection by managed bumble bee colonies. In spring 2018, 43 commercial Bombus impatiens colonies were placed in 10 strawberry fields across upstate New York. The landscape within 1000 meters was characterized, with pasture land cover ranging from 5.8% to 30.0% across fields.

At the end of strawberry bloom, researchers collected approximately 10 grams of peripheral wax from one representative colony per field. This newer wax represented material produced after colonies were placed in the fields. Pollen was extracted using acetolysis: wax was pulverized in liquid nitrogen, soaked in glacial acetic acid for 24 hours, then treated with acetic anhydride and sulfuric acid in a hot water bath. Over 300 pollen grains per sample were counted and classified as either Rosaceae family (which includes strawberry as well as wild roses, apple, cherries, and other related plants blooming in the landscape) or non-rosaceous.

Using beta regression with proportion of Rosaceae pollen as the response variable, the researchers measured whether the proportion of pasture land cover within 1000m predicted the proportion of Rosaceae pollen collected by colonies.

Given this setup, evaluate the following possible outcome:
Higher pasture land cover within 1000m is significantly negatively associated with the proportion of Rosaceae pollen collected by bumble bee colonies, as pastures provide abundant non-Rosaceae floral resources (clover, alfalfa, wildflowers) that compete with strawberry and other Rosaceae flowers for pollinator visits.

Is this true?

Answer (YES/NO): YES